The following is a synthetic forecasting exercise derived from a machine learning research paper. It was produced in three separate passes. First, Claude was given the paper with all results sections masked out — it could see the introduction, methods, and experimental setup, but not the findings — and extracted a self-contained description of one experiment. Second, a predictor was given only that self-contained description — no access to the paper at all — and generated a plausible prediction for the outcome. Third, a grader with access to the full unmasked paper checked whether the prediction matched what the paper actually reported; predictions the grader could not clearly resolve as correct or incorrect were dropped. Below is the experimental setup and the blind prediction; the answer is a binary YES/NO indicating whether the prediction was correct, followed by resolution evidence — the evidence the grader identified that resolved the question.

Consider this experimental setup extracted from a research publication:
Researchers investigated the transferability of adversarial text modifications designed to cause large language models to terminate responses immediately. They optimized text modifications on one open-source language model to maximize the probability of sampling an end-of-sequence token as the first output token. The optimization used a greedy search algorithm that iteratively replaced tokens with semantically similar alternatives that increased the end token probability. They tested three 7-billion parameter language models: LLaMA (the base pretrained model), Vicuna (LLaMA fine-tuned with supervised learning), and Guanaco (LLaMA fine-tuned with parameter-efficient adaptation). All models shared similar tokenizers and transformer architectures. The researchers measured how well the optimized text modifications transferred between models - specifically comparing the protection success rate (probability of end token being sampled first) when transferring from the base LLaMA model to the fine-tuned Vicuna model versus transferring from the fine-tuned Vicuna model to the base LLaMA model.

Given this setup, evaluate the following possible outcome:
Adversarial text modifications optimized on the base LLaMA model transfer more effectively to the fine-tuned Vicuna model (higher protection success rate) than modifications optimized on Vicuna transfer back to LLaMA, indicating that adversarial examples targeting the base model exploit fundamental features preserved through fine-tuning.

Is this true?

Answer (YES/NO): YES